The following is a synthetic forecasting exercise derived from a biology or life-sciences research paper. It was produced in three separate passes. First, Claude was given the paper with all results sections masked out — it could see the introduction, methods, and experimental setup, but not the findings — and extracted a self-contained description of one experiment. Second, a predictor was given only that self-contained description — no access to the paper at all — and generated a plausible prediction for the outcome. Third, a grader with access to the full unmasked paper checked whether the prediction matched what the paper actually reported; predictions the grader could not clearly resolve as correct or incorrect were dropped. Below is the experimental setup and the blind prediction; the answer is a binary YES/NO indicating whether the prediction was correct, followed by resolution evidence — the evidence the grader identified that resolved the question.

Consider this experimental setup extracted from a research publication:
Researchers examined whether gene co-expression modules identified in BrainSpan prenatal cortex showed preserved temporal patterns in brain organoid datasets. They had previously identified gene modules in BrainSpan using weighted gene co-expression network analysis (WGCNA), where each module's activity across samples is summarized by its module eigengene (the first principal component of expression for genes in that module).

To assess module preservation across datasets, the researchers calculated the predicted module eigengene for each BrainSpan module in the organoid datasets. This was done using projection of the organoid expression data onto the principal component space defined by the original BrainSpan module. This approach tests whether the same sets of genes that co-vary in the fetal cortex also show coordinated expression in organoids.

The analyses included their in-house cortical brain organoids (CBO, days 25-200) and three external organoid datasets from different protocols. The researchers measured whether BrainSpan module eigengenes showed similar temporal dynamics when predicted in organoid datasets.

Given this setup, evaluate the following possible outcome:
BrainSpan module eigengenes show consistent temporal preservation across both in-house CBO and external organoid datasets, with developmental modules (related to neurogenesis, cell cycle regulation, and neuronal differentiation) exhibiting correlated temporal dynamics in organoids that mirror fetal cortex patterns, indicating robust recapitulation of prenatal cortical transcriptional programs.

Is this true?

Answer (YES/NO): NO